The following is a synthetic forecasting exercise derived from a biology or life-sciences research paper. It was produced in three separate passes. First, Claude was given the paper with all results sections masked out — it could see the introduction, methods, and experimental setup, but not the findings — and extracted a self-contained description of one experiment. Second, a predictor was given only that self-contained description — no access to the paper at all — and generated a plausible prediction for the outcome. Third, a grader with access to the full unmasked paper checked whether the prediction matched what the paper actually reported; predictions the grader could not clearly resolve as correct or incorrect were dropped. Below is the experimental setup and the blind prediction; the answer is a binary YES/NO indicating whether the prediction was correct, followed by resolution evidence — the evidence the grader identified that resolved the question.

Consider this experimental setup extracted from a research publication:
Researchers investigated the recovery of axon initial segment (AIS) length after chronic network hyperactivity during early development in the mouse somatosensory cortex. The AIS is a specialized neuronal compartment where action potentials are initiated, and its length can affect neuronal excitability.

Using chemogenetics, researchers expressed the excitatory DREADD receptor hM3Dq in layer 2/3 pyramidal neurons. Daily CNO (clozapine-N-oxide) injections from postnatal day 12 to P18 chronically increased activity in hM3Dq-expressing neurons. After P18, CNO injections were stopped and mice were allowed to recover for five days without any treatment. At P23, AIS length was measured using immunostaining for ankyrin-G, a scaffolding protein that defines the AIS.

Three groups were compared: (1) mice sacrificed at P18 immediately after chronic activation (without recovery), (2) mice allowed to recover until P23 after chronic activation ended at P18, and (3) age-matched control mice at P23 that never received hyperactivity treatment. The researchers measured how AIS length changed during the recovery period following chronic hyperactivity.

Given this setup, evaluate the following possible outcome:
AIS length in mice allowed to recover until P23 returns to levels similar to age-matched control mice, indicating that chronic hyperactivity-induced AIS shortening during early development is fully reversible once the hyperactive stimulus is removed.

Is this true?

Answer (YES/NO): NO